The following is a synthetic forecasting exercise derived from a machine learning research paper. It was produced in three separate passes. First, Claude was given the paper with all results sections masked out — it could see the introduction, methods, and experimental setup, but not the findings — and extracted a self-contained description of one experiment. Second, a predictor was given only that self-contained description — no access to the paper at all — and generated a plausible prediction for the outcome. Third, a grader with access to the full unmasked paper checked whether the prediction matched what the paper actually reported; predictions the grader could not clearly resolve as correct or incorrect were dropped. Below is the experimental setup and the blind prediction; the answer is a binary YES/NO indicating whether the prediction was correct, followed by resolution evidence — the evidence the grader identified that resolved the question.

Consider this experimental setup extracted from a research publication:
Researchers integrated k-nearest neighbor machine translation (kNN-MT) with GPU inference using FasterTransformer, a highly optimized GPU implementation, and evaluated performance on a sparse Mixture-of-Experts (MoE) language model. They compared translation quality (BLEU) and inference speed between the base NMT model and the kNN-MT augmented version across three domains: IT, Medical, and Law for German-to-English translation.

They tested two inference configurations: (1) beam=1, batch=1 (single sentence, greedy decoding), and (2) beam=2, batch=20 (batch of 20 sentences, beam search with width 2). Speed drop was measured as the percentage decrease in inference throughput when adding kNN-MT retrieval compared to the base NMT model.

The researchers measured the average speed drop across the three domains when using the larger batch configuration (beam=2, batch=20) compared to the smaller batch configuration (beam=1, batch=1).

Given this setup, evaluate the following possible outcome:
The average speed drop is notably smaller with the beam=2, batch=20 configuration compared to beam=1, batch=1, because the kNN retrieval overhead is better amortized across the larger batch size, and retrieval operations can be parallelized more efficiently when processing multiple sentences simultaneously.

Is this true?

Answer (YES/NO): NO